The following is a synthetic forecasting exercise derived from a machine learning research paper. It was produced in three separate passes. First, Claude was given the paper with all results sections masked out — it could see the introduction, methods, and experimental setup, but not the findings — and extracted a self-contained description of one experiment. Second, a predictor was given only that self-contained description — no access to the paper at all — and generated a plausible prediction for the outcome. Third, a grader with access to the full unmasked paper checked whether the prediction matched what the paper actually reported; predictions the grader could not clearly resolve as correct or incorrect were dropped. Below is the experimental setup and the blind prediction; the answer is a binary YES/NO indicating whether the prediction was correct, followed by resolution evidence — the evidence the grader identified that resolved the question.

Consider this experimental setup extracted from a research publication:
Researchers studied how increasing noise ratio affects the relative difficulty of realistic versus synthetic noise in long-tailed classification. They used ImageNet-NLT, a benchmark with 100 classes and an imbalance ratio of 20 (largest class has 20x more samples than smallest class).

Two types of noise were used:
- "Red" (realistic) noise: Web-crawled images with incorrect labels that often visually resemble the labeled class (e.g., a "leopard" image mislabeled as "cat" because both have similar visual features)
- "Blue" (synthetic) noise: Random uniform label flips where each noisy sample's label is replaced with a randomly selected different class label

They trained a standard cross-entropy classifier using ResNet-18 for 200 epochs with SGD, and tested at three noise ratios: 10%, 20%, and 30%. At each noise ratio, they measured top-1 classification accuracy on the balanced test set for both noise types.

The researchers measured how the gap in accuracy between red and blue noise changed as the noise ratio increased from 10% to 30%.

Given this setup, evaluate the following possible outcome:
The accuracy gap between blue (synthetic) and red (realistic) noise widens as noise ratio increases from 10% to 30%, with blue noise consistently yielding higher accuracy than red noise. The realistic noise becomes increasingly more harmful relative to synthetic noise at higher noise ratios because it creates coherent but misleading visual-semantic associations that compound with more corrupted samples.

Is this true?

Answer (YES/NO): NO